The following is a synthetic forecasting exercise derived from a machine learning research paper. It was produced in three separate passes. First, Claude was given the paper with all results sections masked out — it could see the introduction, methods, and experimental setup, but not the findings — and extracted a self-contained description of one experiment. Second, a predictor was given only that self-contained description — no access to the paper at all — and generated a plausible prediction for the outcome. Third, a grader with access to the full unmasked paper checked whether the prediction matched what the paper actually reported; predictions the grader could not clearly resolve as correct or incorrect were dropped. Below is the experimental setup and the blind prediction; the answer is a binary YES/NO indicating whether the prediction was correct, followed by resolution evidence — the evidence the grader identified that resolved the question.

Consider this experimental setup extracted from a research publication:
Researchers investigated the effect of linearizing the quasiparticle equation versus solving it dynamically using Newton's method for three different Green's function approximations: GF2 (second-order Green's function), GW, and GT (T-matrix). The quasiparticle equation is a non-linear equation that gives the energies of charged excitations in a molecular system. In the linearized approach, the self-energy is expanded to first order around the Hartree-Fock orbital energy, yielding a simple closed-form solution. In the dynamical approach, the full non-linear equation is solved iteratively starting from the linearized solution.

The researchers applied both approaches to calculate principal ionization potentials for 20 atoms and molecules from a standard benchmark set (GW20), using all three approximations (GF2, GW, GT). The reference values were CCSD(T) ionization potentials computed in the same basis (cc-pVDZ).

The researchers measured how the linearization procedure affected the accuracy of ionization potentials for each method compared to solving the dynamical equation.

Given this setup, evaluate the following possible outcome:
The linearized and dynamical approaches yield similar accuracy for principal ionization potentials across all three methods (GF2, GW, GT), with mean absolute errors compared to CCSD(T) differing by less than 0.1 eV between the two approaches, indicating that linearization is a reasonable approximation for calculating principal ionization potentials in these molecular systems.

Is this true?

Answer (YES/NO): NO